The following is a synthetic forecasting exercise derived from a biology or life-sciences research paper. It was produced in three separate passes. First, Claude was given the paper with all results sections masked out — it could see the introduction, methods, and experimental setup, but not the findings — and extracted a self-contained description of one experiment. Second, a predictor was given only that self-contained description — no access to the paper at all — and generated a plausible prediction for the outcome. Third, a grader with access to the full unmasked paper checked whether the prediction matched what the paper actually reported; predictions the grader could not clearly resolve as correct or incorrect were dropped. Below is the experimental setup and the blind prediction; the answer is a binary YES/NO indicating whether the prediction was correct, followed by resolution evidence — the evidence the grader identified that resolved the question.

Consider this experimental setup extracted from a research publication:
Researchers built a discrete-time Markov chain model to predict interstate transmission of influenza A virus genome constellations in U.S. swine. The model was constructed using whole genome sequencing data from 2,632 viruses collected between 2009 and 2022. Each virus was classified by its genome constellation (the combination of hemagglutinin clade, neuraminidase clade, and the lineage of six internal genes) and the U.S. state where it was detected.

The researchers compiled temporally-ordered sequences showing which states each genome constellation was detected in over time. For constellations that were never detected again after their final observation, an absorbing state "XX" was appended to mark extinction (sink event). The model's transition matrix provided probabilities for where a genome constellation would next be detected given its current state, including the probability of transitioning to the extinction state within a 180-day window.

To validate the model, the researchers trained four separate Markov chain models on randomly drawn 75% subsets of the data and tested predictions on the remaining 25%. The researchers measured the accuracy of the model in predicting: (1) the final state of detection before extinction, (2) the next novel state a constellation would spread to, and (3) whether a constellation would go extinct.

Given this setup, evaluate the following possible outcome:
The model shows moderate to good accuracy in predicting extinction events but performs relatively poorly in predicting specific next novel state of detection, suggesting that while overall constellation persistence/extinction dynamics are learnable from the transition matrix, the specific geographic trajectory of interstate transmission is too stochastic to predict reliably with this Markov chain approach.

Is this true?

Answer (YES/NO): YES